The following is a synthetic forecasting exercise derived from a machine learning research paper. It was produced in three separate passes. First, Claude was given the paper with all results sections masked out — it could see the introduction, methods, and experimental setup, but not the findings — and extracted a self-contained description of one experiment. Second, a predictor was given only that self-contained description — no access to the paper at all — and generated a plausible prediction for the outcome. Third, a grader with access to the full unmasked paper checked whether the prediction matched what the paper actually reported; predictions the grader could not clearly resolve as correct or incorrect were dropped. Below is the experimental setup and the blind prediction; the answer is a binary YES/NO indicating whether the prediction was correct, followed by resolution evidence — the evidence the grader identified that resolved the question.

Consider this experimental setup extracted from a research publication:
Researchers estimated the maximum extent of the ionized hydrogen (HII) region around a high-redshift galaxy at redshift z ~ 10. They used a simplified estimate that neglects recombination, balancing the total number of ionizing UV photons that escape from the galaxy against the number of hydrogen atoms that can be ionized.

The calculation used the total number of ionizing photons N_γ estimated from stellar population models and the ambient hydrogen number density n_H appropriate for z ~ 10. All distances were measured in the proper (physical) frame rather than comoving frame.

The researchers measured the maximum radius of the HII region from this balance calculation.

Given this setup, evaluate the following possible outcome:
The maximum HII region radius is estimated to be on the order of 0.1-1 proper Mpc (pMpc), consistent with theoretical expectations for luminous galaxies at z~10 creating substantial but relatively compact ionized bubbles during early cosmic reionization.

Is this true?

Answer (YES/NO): NO